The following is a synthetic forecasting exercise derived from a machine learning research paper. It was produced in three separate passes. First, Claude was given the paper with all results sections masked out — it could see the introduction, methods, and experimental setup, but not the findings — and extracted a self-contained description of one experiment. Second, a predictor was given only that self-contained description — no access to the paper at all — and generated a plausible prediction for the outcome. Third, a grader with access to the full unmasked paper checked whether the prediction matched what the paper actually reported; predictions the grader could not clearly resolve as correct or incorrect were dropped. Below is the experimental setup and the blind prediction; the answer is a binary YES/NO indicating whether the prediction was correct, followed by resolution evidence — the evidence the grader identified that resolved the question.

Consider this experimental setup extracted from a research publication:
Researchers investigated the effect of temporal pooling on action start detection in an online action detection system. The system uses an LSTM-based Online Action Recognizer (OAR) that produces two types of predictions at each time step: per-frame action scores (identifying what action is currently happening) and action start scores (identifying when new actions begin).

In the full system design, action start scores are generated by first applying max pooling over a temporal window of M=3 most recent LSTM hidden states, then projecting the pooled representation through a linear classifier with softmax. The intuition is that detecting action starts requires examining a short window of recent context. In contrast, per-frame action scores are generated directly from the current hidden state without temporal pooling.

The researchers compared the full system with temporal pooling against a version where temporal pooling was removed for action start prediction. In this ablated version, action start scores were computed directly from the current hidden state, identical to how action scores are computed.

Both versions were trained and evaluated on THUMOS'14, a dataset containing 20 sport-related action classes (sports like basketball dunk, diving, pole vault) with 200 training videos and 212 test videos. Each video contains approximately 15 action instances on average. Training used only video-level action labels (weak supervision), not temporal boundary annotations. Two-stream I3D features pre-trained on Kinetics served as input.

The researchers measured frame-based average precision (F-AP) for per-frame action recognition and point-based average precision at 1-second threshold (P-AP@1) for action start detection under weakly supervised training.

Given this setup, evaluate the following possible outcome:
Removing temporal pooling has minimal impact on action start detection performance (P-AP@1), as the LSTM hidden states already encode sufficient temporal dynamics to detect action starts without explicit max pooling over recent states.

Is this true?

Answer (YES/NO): YES